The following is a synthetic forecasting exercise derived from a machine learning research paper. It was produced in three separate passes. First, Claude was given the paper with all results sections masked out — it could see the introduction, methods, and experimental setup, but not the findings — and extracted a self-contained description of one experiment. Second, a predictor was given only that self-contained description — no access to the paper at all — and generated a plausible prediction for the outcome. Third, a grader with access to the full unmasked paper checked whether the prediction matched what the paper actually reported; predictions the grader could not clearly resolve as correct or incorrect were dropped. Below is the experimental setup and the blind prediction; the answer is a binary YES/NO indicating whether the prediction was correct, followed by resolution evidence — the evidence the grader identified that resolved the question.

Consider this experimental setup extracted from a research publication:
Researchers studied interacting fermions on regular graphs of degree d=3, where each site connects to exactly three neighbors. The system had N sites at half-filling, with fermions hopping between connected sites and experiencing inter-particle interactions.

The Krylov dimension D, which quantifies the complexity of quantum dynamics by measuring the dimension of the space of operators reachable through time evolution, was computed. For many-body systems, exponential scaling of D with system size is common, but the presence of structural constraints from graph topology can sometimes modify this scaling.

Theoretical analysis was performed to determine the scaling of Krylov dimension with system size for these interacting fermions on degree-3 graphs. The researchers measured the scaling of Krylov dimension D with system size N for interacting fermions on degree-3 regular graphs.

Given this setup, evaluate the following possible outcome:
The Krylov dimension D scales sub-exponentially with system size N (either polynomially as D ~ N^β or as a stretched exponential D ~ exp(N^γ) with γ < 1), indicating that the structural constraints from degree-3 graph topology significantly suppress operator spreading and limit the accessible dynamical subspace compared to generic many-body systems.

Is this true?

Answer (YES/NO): NO